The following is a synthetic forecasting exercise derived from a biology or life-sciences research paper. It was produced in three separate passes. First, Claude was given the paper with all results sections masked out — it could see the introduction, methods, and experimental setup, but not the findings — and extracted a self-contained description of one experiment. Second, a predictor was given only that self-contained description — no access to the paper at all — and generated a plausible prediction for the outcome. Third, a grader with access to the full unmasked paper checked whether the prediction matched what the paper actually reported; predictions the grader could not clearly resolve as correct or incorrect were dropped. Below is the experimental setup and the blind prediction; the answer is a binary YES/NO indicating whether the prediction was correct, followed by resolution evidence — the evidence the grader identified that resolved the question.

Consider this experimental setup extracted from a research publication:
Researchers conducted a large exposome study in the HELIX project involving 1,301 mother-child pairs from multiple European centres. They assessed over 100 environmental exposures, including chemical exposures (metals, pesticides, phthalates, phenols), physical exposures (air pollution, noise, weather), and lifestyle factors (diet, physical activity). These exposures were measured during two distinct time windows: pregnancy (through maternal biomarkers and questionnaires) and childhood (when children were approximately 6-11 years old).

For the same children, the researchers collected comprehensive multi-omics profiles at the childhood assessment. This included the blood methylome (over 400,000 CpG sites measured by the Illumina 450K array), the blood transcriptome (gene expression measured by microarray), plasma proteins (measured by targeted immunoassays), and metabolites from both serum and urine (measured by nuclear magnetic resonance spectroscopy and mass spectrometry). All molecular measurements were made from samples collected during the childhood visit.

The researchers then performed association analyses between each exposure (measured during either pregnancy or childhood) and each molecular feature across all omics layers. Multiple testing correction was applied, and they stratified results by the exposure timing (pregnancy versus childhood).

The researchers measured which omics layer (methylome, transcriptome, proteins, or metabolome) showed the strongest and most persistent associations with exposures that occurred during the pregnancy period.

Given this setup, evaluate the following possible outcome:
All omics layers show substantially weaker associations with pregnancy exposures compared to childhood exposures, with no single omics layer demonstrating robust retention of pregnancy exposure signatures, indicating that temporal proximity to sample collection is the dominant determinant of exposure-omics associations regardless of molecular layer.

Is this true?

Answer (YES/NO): NO